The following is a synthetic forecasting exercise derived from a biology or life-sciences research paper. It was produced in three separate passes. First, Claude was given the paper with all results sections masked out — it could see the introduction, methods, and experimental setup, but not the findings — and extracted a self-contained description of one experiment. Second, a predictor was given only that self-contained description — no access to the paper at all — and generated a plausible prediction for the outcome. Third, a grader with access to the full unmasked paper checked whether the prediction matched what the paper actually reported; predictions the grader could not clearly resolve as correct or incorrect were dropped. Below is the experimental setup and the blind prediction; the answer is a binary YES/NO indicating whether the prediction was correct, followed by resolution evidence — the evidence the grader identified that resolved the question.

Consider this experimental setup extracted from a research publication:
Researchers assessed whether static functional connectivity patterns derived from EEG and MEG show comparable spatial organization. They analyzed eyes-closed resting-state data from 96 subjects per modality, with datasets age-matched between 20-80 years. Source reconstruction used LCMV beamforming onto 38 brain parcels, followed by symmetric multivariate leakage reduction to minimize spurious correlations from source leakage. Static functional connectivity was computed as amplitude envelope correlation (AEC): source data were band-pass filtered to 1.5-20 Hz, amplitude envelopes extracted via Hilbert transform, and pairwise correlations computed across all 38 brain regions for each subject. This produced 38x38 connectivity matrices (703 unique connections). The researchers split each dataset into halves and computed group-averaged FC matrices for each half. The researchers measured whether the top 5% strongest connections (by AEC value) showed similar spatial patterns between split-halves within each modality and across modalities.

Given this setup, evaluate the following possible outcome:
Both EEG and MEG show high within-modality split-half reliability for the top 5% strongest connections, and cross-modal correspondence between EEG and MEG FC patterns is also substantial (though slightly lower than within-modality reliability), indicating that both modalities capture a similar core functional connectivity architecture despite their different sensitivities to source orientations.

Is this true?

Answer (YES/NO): YES